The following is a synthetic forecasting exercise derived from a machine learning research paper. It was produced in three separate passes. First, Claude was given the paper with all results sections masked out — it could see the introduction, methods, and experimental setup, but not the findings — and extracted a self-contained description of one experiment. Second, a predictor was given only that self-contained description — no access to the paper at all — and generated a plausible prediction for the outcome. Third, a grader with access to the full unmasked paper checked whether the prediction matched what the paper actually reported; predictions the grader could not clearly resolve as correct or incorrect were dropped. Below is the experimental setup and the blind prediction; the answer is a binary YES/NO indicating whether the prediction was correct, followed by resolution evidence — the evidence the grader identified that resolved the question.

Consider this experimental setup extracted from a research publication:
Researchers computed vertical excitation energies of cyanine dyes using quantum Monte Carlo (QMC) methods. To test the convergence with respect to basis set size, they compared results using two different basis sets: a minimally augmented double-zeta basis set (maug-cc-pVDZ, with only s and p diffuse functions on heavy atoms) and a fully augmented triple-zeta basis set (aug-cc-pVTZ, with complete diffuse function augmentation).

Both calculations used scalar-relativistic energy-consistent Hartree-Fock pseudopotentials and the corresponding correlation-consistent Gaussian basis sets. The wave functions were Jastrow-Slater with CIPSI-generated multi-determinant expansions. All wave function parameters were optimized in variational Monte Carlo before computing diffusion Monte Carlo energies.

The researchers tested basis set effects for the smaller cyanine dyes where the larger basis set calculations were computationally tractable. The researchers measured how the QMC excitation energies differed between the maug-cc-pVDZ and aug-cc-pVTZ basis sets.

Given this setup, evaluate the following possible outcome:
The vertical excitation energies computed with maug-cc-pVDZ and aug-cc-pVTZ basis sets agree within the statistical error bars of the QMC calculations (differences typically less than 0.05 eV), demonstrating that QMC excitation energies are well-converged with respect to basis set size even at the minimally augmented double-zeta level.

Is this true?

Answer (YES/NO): NO